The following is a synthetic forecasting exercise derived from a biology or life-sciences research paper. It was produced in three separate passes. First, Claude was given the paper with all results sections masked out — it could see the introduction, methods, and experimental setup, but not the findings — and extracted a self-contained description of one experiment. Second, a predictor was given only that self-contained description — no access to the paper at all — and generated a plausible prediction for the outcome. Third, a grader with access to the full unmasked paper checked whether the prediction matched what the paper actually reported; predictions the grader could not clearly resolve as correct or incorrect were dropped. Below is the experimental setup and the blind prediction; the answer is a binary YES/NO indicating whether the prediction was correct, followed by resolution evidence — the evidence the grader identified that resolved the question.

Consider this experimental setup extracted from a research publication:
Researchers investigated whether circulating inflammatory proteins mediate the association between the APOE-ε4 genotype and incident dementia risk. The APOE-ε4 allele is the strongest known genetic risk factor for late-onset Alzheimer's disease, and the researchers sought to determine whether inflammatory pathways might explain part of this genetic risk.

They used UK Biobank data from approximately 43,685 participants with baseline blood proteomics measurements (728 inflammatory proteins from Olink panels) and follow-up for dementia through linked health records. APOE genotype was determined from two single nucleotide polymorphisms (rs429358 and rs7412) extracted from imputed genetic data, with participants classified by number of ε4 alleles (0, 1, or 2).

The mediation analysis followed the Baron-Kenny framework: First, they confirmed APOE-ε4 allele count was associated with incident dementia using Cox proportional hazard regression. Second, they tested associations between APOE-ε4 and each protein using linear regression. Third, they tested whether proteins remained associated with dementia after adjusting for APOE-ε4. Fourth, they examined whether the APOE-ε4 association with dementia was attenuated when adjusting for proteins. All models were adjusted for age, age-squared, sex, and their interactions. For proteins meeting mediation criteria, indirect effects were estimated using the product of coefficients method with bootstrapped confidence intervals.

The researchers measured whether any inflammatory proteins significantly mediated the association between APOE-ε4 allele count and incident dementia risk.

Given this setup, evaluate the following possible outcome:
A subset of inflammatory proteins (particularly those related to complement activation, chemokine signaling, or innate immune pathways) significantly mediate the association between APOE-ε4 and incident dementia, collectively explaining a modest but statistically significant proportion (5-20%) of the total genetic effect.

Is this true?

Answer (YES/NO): NO